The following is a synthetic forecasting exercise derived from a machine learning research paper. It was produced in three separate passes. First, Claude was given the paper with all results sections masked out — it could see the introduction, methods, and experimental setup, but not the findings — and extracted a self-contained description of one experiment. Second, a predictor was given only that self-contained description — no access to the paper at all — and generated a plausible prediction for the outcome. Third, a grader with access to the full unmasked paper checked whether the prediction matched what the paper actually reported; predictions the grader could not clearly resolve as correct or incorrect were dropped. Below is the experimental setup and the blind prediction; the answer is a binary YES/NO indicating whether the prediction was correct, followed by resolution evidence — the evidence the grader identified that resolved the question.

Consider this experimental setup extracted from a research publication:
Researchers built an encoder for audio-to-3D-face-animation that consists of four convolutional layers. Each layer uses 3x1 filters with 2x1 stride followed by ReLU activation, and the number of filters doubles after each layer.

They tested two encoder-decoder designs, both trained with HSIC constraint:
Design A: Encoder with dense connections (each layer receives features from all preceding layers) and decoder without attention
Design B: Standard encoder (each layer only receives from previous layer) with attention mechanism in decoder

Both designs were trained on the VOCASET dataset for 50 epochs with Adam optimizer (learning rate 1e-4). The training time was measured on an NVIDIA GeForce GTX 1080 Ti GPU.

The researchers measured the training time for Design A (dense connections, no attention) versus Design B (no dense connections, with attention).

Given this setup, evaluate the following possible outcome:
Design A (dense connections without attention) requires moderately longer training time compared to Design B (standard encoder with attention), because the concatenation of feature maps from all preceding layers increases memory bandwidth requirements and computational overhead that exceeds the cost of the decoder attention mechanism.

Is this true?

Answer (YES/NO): NO